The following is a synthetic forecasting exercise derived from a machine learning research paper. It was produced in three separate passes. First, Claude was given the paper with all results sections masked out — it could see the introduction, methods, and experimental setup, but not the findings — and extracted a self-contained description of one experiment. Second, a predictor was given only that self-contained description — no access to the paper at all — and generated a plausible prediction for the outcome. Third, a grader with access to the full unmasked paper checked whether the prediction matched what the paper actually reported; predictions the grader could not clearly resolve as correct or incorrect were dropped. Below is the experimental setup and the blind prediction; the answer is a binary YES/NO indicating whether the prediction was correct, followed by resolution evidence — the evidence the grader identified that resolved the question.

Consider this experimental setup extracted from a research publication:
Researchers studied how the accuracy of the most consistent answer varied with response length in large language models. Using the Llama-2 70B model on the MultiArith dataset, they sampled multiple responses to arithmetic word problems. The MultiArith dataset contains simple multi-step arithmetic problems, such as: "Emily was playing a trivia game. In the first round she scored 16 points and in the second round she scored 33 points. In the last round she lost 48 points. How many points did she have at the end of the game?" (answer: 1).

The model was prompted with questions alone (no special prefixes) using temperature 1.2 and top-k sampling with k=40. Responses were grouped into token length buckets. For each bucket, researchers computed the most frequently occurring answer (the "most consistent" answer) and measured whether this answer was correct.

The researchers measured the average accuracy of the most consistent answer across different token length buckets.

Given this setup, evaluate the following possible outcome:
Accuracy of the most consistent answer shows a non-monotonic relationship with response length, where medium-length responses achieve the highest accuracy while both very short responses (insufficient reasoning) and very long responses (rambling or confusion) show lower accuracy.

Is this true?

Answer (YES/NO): NO